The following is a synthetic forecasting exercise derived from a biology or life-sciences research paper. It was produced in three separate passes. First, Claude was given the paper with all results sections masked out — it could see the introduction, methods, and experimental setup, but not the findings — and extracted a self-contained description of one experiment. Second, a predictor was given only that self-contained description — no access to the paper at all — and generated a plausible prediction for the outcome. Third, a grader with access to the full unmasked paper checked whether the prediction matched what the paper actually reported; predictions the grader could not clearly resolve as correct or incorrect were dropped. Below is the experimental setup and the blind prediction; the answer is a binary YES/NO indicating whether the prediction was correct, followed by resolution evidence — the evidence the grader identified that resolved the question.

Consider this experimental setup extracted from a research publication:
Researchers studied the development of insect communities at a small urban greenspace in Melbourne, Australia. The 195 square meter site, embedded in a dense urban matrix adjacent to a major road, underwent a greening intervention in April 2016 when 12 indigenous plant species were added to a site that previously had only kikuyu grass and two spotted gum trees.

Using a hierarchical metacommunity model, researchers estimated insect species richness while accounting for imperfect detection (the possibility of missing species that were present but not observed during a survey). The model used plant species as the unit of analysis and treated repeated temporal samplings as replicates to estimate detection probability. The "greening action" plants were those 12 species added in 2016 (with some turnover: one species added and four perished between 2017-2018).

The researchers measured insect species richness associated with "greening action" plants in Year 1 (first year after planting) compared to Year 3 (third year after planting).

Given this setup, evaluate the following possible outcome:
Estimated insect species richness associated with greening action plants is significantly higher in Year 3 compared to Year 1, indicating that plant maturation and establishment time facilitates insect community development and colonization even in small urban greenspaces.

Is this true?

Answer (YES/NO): NO